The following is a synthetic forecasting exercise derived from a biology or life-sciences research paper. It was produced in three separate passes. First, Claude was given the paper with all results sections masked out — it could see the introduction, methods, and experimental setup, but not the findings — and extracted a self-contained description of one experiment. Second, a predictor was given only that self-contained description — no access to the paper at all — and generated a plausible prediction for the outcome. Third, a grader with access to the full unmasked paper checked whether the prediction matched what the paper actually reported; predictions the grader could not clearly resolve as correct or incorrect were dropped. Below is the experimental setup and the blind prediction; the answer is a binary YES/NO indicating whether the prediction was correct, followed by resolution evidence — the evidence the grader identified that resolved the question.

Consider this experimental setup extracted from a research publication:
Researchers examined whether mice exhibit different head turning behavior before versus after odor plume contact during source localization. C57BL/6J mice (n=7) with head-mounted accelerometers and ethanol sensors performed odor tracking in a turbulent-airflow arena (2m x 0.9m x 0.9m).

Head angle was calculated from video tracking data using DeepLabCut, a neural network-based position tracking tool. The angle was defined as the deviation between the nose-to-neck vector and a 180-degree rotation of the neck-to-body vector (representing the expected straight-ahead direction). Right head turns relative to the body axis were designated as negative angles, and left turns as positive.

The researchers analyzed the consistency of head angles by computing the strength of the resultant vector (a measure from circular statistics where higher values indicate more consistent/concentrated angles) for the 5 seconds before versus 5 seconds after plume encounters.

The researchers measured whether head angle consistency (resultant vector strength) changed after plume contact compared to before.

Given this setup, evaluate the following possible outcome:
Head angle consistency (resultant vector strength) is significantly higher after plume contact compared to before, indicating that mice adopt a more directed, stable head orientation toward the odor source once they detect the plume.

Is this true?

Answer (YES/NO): NO